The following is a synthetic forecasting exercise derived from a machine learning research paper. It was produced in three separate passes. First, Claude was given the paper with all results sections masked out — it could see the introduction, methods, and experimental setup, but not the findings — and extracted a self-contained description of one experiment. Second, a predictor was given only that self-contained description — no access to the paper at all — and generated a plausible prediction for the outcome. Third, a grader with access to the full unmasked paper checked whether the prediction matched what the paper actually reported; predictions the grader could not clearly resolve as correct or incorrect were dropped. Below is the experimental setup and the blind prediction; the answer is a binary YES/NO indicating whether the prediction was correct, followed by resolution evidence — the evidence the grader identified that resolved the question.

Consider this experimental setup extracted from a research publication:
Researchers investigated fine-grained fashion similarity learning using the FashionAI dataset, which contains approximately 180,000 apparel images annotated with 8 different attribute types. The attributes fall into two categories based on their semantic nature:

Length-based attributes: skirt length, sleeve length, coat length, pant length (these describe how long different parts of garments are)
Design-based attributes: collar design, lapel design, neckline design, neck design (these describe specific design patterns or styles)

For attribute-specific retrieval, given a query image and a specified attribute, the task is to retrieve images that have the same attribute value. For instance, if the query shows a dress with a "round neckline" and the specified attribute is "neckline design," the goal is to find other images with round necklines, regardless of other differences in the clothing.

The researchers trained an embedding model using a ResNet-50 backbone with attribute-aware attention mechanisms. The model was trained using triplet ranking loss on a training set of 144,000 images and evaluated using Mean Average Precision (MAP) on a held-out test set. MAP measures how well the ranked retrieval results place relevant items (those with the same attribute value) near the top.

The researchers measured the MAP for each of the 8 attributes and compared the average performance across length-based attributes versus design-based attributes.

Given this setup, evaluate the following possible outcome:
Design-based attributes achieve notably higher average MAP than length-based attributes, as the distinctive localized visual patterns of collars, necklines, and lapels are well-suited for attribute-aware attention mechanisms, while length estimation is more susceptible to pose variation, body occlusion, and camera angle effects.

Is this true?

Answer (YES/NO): YES